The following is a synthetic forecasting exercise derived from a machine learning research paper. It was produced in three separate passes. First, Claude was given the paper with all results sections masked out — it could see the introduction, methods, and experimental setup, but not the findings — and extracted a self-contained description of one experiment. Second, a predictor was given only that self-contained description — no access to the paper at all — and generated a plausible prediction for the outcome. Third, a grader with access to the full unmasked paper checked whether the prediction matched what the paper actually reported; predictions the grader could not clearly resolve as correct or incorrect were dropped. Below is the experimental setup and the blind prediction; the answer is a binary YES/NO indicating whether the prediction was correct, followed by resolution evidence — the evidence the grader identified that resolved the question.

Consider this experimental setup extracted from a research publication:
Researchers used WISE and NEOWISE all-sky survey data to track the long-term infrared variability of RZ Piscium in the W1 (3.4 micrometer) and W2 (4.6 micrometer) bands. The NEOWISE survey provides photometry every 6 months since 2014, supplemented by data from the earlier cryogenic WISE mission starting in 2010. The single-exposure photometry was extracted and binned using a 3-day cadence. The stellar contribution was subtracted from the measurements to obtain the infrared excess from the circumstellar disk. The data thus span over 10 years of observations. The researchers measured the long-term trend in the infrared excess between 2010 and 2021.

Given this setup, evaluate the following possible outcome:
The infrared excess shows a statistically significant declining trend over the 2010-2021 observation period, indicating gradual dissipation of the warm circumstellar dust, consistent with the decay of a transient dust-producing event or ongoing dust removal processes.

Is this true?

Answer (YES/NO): NO